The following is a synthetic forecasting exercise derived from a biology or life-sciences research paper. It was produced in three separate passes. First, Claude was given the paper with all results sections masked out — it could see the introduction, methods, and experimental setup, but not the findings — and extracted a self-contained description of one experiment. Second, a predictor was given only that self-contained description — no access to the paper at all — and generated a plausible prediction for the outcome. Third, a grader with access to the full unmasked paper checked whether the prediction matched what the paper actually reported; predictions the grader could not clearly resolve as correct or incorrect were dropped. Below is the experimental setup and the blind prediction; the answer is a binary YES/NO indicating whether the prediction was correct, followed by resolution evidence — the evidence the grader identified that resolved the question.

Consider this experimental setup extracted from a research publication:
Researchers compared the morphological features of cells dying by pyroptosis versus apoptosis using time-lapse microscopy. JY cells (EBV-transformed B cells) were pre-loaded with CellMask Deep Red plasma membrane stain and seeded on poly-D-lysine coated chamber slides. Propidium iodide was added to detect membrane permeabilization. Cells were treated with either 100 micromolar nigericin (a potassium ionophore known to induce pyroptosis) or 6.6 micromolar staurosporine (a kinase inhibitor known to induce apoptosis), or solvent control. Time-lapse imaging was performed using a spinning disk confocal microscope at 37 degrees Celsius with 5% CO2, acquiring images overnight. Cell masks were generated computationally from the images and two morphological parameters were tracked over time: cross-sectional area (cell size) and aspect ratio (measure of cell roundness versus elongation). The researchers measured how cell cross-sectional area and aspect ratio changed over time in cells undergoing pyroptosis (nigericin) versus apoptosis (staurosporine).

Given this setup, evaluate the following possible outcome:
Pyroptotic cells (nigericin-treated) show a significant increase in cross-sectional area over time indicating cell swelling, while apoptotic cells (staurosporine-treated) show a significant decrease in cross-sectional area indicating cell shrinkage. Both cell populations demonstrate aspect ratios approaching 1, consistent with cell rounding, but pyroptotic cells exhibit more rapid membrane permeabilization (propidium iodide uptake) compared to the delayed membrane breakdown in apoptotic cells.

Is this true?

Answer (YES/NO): NO